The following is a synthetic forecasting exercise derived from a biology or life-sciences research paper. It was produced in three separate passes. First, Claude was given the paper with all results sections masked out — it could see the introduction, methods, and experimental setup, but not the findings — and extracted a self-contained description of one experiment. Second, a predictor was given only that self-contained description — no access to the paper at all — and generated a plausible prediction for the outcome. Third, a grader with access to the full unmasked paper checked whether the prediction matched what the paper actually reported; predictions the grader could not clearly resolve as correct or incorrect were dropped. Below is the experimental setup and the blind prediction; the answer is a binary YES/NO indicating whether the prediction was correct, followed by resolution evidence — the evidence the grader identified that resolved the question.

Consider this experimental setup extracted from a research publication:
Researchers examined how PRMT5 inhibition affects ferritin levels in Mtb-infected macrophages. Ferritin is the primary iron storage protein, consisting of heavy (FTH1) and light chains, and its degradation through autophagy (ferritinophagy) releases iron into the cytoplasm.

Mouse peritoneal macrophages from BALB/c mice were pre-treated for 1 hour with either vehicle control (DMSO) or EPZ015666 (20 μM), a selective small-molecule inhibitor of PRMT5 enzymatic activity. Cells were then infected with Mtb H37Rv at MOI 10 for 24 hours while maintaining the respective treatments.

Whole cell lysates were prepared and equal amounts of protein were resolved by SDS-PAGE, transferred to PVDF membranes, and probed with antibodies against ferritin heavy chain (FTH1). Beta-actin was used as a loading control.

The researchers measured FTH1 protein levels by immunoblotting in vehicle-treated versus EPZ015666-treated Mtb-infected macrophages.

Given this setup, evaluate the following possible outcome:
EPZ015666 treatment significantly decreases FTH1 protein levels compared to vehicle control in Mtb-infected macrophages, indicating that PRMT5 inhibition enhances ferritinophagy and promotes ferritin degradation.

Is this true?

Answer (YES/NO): NO